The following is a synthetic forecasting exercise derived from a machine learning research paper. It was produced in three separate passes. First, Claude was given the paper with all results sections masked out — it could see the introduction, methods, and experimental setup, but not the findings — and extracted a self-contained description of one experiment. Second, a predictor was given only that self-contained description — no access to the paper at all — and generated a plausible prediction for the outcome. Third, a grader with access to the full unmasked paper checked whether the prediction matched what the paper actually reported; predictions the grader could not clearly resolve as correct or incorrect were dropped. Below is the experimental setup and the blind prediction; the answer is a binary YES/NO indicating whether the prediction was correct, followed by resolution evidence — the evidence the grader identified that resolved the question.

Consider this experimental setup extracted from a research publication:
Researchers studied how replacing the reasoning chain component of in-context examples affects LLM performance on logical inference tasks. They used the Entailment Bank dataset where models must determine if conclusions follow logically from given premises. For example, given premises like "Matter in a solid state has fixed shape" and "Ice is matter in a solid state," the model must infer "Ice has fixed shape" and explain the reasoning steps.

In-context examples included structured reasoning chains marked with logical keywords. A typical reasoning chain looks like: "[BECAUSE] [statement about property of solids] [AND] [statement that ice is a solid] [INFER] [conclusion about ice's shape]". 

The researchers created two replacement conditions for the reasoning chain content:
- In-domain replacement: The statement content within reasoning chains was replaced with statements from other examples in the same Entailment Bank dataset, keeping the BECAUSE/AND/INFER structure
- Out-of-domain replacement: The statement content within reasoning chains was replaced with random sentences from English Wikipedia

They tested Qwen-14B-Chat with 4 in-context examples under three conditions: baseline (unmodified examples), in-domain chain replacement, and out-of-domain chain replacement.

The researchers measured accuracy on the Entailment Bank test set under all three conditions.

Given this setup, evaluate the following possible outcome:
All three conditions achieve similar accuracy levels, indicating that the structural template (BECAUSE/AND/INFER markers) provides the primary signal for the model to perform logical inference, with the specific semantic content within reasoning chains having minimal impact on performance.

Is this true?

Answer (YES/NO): NO